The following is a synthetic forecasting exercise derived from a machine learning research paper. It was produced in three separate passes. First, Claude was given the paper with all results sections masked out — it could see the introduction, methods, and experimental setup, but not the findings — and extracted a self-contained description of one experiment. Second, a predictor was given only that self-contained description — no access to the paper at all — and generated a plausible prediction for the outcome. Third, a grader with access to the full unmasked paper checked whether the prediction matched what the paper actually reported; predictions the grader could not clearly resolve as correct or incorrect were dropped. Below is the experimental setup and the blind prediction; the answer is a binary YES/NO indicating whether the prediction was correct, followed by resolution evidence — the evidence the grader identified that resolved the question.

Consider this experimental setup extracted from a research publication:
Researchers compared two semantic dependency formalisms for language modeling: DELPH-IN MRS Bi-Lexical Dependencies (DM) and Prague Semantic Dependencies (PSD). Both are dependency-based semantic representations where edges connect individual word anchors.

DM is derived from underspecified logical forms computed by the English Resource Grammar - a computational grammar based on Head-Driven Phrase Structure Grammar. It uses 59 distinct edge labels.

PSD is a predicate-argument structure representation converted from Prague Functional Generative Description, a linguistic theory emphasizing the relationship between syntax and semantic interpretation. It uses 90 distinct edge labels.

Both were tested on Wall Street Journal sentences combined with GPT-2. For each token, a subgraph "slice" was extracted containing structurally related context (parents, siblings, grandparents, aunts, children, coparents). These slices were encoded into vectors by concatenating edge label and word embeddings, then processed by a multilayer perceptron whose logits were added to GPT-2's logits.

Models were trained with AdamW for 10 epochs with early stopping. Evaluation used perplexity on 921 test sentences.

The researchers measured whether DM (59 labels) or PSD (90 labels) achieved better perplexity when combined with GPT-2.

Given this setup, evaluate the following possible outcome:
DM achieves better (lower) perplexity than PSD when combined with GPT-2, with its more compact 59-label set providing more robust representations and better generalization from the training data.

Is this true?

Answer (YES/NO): NO